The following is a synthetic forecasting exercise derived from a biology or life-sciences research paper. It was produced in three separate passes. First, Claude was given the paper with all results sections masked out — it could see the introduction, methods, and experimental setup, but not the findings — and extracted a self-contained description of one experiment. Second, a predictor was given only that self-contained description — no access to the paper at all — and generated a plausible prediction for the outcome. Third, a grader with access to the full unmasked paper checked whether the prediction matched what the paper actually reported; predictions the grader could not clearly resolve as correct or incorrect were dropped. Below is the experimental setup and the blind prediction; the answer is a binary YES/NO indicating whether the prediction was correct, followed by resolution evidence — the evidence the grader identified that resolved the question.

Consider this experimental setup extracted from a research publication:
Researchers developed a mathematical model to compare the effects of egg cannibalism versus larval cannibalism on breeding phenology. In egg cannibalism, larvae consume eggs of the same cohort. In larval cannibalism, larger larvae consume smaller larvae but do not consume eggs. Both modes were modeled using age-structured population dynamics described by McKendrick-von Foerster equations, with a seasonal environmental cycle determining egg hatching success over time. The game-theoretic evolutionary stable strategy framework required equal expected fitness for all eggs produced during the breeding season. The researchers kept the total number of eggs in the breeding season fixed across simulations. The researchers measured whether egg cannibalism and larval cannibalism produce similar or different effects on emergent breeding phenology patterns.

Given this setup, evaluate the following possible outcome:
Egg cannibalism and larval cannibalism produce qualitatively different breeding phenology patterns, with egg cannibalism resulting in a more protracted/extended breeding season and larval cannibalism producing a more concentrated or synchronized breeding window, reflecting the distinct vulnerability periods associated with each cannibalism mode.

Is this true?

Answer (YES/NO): NO